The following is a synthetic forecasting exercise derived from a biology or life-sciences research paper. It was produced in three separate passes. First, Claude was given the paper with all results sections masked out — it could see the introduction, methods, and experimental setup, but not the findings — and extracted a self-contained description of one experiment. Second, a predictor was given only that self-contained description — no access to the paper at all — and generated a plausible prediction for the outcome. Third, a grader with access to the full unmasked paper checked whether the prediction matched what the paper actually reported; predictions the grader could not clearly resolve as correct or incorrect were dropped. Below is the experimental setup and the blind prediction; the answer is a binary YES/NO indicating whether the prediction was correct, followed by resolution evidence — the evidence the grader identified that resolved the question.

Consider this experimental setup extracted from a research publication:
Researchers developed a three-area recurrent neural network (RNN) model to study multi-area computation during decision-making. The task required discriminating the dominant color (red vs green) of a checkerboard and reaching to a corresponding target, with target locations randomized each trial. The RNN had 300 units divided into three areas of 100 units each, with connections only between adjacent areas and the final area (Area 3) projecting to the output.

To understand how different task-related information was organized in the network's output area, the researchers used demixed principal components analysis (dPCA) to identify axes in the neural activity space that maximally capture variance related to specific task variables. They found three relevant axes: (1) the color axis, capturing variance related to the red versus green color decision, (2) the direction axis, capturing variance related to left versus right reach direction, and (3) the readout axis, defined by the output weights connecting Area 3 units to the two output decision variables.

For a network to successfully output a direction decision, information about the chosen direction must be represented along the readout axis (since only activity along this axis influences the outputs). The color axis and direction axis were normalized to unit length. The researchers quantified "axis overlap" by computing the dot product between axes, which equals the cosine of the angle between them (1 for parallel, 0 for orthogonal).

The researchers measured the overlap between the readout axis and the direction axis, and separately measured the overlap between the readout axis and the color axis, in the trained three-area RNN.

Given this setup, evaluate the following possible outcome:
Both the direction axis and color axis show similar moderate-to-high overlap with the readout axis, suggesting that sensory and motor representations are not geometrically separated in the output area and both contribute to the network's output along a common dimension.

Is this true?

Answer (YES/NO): NO